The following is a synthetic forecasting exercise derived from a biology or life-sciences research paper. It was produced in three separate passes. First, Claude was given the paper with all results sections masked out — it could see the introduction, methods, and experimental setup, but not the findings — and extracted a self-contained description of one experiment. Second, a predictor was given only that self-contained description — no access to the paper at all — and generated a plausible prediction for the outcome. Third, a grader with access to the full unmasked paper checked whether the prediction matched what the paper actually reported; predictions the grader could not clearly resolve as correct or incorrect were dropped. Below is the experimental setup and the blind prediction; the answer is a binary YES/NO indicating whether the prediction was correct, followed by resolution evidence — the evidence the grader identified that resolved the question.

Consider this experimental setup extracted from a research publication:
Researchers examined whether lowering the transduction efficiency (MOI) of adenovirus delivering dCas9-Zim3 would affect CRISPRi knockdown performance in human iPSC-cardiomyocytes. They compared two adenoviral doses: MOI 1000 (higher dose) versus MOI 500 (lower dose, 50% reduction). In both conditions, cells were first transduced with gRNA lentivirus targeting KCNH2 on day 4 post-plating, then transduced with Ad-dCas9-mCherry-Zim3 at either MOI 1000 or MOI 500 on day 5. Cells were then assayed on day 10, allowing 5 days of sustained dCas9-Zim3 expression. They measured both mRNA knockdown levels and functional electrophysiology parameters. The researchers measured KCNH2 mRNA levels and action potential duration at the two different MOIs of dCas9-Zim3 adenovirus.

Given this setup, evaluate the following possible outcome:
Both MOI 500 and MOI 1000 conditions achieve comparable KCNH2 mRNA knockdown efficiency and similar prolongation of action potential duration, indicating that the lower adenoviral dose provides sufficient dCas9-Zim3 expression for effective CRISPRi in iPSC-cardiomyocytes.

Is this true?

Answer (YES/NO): NO